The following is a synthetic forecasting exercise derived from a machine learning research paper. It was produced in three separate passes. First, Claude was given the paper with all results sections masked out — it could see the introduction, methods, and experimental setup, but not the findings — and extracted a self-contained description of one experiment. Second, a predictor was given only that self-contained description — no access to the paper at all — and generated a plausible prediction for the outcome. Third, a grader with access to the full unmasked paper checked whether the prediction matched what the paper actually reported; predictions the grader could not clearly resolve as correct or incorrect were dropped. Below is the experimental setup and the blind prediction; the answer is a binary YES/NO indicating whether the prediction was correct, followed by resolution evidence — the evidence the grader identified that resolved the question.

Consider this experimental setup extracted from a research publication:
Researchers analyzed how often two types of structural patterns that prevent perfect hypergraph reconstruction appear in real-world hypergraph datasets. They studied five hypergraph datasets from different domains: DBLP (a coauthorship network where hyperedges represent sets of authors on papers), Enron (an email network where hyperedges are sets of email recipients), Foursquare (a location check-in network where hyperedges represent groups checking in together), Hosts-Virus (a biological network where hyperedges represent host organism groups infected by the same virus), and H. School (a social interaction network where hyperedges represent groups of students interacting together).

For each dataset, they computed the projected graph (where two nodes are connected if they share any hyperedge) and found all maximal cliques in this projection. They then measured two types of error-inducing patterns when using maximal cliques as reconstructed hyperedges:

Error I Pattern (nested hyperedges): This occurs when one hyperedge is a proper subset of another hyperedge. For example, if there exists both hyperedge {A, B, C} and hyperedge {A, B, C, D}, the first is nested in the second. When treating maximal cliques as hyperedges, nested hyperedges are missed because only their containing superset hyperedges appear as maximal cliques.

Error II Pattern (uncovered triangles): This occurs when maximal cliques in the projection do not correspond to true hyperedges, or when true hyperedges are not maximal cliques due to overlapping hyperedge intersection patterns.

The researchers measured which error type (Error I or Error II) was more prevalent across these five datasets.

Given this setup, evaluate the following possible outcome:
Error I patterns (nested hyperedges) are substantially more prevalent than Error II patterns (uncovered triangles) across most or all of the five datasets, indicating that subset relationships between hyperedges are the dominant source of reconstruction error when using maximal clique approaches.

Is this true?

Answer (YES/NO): NO